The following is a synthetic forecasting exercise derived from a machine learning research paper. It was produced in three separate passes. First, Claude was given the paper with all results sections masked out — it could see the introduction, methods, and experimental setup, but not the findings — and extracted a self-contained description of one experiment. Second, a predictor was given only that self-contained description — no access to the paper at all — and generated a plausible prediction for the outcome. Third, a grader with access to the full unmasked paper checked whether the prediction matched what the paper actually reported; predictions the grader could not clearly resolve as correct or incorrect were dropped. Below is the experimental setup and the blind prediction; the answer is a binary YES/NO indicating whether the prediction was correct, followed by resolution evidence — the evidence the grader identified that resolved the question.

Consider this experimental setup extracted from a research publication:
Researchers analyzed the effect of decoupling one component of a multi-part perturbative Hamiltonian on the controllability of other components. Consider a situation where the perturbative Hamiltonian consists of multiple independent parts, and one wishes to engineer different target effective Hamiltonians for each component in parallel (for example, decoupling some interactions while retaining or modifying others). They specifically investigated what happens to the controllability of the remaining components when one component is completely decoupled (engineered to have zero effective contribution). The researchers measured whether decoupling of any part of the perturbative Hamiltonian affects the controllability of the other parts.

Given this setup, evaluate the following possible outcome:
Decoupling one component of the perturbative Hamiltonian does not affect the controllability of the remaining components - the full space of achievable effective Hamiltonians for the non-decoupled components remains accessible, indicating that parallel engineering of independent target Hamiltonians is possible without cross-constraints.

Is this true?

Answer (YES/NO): YES